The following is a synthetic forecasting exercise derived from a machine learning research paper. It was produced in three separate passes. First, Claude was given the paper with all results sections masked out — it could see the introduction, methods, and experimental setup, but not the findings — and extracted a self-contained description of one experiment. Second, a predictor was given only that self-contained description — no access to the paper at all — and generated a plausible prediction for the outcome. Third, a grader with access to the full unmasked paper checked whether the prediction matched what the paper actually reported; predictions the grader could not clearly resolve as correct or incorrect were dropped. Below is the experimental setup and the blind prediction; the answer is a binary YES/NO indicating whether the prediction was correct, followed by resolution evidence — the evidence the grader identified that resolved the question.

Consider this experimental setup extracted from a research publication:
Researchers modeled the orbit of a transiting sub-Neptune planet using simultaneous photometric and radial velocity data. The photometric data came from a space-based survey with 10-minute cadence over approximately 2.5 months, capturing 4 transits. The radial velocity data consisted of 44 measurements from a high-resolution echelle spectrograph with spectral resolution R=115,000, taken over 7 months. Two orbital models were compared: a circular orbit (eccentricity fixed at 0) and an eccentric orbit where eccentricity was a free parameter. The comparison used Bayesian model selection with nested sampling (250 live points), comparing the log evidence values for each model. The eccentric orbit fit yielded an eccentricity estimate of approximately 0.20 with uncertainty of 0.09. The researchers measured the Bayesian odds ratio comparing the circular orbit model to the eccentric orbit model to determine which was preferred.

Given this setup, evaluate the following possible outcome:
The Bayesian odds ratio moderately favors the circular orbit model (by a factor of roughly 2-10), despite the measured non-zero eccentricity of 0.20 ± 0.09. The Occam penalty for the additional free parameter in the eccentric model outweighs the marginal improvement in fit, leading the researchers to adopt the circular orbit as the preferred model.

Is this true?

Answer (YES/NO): NO